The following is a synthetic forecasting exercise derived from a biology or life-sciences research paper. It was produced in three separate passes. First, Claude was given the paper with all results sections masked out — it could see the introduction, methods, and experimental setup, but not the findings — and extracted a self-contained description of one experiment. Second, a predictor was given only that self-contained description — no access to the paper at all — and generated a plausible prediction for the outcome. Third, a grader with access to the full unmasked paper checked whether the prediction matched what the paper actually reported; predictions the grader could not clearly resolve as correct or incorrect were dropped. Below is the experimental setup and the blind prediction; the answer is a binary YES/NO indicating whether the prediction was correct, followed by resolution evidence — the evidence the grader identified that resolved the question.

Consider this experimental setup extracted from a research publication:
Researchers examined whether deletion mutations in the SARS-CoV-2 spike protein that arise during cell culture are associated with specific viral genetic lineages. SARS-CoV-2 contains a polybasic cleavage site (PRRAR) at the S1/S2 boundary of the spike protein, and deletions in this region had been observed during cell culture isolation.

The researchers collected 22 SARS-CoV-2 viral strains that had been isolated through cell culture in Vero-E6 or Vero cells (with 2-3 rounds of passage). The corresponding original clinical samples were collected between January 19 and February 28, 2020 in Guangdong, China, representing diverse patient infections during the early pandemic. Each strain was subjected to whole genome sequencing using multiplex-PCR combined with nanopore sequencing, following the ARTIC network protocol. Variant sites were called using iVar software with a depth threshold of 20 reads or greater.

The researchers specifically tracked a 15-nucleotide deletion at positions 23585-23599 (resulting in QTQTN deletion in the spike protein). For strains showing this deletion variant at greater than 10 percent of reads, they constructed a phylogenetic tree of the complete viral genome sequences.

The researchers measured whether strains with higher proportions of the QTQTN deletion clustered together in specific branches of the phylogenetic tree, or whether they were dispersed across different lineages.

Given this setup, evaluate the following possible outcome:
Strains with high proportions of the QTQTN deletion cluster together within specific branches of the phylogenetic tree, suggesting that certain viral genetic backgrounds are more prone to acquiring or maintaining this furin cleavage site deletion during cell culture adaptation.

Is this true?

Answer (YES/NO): NO